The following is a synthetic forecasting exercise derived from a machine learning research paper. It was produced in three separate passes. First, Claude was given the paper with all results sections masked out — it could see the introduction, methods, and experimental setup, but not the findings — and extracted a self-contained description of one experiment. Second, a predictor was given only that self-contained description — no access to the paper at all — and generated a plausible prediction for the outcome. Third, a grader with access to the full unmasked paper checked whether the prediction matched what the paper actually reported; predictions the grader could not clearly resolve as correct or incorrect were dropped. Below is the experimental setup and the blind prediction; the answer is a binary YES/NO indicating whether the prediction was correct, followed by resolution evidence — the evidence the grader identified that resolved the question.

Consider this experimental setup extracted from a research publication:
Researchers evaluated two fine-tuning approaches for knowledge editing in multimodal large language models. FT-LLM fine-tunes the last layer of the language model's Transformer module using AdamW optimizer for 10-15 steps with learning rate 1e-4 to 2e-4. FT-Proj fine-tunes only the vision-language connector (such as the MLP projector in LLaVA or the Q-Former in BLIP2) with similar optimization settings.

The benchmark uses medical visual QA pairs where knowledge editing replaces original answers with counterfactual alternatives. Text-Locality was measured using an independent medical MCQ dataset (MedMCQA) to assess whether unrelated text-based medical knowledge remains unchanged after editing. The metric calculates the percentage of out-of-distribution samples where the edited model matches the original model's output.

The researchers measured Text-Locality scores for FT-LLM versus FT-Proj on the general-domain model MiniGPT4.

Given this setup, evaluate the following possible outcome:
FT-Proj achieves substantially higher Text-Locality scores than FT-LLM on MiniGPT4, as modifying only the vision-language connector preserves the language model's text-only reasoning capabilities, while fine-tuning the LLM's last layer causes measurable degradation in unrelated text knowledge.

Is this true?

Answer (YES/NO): YES